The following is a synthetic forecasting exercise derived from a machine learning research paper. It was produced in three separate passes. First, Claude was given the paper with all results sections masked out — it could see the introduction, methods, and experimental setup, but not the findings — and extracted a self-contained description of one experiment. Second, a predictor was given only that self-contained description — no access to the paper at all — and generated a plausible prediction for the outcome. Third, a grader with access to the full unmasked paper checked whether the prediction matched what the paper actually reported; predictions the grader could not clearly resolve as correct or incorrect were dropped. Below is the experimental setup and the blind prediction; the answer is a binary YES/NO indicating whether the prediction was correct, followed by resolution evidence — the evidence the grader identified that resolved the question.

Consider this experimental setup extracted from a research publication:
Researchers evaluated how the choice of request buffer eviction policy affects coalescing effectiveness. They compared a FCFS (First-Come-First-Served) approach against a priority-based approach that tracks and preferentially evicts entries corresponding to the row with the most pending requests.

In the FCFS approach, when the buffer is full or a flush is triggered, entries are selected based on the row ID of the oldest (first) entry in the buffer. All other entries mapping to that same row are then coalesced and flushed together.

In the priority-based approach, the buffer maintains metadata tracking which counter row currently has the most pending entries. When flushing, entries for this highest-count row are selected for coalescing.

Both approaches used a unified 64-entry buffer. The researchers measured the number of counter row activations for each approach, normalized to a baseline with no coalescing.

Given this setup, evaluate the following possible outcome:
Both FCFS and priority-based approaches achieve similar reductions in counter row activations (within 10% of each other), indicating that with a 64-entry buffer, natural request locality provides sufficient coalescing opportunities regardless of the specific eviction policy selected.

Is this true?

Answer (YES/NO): NO